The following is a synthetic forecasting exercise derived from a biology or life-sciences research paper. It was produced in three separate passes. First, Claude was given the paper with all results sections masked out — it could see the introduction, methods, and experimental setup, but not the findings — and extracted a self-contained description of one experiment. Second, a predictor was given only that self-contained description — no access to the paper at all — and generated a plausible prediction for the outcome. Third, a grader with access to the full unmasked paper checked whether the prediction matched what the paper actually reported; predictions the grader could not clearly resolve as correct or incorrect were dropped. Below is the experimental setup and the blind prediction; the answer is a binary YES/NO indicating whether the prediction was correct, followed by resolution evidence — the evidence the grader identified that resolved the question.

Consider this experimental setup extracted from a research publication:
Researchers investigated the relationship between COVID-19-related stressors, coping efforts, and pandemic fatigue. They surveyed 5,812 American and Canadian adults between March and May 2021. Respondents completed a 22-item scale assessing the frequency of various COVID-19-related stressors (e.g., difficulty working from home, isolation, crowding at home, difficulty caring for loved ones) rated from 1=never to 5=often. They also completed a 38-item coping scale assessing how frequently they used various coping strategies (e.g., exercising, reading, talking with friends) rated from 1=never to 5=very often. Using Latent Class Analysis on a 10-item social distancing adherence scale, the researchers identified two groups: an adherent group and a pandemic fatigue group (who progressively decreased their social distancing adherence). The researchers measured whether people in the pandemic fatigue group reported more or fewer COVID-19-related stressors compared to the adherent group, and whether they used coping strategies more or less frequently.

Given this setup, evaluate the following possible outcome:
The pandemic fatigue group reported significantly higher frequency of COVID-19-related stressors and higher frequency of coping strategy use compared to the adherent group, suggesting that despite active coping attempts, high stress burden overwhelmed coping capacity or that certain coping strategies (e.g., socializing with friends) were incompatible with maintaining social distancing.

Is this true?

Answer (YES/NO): YES